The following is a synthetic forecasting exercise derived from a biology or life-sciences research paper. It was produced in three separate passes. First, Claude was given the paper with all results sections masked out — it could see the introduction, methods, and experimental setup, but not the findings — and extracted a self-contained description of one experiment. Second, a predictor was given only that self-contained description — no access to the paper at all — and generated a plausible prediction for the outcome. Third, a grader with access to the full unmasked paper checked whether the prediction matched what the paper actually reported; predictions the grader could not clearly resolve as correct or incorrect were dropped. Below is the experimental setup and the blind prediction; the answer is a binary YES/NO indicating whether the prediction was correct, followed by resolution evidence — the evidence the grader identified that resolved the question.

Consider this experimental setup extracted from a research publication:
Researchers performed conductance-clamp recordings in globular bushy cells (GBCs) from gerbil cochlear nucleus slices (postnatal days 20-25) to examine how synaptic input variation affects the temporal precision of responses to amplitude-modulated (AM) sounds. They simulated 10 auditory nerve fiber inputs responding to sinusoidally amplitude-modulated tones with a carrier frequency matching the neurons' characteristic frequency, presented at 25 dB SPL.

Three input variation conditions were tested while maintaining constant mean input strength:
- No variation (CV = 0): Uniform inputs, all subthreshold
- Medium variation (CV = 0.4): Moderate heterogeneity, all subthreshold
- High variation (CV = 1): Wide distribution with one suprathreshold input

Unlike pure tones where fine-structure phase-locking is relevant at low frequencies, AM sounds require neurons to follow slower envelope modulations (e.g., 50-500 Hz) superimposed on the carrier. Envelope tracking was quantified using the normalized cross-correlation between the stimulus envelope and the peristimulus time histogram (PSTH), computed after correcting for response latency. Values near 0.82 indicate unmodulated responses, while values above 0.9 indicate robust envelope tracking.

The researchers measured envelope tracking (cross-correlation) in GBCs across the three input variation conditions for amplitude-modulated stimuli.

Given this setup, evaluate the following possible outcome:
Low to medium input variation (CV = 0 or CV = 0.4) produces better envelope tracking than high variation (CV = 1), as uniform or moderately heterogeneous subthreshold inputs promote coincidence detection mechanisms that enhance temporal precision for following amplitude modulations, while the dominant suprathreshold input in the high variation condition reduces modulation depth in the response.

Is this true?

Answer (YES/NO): NO